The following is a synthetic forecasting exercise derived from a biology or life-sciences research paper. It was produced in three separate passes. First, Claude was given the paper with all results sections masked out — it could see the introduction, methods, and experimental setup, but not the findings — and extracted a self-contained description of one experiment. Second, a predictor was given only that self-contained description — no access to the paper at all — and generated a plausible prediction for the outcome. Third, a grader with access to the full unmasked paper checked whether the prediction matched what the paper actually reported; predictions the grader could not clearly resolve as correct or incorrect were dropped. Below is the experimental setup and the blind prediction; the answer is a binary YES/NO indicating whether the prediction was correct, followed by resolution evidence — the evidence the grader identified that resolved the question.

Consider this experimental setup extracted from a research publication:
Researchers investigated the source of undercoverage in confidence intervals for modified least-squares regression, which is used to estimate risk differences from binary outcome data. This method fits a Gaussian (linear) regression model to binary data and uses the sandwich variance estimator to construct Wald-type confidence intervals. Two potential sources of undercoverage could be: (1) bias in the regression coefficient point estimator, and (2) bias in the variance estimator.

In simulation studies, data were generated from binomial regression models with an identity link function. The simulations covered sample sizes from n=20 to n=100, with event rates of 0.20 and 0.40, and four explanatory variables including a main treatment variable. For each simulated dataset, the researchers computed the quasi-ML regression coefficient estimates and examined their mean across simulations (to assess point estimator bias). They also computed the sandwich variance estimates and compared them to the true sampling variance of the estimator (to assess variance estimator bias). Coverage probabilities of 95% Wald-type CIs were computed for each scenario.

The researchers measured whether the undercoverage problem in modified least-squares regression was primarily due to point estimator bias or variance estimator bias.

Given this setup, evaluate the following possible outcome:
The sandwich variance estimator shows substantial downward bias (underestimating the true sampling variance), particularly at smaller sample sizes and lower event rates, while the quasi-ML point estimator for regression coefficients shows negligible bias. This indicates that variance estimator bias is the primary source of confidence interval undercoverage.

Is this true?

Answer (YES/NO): YES